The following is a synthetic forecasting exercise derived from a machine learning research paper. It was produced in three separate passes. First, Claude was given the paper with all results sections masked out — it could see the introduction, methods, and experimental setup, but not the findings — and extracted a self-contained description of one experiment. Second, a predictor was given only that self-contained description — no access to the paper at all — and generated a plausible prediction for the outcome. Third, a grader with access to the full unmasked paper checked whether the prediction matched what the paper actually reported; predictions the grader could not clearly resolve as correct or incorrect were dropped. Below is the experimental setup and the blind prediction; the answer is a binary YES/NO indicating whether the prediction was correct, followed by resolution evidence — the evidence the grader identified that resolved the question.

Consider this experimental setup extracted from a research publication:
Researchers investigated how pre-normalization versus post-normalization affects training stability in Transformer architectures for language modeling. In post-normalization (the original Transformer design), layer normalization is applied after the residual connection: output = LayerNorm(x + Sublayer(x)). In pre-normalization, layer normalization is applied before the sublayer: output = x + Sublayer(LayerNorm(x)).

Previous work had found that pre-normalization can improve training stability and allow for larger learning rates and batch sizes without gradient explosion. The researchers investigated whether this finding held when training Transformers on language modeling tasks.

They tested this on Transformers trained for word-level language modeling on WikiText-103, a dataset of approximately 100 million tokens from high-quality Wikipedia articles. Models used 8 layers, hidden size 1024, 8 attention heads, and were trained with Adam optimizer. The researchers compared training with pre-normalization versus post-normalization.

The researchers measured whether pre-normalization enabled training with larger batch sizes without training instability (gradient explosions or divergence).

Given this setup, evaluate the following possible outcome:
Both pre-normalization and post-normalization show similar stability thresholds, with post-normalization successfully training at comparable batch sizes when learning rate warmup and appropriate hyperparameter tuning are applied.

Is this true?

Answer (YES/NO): NO